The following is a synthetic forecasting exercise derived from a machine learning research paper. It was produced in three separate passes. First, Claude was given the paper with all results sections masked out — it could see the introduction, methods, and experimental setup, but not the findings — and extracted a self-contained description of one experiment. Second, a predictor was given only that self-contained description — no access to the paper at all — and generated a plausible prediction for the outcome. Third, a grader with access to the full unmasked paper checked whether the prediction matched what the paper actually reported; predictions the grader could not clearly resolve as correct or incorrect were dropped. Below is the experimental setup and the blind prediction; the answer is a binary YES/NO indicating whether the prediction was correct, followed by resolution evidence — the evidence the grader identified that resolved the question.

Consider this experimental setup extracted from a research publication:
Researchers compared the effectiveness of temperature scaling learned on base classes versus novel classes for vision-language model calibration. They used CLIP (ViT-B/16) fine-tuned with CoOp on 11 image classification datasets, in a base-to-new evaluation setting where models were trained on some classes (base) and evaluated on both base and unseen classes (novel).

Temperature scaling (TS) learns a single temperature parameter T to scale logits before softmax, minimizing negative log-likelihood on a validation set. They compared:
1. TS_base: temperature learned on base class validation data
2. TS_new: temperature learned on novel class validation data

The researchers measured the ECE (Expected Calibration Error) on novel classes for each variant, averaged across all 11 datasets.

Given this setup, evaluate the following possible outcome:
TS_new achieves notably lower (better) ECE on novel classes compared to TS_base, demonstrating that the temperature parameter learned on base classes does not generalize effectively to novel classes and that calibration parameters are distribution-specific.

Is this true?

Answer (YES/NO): YES